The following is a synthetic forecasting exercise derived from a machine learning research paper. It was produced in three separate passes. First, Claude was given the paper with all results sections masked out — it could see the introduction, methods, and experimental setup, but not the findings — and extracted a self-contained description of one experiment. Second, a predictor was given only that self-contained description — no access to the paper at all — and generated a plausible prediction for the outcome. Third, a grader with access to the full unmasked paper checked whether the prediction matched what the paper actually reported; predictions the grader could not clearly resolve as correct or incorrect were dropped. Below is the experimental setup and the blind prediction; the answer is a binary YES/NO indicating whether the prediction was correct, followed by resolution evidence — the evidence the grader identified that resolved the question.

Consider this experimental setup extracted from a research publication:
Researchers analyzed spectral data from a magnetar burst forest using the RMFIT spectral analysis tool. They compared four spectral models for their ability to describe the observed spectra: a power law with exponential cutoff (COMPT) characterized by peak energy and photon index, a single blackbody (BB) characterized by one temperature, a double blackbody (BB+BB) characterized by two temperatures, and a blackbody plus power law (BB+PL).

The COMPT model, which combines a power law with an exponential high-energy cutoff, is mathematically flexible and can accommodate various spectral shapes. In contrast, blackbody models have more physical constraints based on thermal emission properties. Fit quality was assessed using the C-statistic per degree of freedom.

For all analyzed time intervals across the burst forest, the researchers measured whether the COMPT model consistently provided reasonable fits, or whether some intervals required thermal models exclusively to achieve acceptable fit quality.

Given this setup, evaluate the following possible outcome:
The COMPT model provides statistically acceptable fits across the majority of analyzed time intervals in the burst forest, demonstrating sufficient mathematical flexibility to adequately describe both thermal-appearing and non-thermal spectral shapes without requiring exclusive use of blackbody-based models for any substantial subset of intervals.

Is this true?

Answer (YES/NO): YES